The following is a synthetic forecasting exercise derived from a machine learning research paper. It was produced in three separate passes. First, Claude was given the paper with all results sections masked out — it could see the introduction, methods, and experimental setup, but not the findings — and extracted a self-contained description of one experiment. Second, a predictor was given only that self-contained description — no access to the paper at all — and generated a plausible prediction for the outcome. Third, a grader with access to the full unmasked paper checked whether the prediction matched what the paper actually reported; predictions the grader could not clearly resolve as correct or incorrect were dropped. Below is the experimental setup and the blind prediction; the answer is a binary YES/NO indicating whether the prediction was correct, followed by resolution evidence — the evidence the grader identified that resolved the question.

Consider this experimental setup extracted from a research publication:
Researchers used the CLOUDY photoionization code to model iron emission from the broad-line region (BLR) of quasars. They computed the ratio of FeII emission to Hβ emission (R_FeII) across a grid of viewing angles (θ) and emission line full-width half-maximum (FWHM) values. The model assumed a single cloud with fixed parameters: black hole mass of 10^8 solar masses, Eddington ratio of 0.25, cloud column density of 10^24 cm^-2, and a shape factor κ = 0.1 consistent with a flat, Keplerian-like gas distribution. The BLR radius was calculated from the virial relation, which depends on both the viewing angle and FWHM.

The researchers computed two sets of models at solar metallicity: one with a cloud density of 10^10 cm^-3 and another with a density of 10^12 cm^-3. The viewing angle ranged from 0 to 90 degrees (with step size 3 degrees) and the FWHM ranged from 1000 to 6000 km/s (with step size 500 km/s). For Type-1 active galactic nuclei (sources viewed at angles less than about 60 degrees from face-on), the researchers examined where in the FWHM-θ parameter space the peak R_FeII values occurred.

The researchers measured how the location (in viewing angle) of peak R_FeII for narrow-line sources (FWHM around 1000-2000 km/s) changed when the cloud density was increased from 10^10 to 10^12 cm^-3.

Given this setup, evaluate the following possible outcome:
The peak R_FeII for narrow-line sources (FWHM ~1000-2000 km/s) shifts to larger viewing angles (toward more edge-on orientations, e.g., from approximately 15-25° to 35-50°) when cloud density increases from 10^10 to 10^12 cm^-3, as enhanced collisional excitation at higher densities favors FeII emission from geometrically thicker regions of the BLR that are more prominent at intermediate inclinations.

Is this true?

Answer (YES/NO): NO